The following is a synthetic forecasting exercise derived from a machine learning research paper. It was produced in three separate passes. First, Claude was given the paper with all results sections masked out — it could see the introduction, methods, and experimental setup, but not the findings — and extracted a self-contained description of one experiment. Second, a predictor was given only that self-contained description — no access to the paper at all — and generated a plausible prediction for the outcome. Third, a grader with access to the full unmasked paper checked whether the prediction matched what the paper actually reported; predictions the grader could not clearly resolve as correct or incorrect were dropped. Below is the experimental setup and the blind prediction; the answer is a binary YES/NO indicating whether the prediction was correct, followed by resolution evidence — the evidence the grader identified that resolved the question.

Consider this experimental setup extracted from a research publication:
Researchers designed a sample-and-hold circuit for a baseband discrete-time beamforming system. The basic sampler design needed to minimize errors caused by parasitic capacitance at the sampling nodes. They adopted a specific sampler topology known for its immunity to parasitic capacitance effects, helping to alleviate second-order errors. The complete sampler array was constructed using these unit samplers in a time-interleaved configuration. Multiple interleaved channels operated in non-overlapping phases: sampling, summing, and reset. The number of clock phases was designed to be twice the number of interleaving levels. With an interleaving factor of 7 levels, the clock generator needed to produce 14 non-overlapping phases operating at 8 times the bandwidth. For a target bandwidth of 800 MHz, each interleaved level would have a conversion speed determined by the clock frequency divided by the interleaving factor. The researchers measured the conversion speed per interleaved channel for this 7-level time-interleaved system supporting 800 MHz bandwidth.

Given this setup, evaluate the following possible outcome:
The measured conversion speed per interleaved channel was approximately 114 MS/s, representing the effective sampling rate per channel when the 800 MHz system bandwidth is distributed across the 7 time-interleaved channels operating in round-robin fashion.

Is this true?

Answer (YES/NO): NO